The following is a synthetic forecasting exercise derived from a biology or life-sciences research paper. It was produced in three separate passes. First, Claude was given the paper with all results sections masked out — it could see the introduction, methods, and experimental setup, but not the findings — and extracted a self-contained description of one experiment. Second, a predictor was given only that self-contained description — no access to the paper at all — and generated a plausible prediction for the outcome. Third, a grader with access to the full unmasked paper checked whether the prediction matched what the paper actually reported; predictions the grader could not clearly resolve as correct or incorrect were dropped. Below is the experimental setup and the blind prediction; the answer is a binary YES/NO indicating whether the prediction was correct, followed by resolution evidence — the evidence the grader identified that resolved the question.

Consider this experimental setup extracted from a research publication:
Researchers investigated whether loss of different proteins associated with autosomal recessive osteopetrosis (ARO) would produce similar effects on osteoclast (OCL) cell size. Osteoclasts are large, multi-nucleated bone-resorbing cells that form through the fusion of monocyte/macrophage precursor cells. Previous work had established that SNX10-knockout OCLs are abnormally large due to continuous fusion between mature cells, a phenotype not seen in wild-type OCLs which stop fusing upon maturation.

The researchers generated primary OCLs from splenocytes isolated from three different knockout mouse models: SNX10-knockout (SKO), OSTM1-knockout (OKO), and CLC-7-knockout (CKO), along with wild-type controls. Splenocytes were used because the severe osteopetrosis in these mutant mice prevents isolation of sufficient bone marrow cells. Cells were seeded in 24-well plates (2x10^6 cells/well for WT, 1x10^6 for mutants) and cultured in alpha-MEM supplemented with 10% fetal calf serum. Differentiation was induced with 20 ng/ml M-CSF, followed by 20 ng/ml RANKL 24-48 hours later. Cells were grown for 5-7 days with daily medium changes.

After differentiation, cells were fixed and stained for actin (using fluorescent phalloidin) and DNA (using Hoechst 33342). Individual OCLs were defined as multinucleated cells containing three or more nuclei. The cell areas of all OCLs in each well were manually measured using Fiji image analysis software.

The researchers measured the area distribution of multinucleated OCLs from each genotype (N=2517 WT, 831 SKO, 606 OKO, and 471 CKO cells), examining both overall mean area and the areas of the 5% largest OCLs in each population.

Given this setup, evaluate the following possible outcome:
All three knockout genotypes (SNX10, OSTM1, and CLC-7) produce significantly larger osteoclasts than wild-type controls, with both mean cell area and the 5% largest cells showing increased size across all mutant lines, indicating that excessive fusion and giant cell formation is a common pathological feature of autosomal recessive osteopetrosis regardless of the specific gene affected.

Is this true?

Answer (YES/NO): YES